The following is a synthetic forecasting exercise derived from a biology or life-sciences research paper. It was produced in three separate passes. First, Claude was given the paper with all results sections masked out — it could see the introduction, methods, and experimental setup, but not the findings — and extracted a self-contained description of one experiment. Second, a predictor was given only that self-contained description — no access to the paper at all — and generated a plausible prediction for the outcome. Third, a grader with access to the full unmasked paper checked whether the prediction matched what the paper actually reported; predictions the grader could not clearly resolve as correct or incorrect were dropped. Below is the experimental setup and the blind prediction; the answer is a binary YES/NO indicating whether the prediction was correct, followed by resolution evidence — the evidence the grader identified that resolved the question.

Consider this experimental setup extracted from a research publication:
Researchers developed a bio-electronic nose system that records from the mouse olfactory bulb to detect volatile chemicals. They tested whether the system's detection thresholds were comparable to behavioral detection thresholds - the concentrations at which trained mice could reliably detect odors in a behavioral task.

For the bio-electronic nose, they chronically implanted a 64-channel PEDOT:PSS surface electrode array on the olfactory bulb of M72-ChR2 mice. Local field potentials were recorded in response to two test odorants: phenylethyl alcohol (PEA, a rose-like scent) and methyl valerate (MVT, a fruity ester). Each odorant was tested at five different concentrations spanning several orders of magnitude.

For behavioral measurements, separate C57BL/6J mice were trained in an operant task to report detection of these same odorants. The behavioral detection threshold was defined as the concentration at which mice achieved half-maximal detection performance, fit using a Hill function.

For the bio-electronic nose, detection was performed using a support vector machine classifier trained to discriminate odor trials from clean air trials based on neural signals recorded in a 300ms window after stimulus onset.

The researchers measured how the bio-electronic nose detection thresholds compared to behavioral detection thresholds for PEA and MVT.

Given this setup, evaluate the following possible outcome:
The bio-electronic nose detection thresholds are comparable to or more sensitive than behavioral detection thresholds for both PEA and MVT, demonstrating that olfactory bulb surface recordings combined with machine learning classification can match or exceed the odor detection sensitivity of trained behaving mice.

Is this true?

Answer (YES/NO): YES